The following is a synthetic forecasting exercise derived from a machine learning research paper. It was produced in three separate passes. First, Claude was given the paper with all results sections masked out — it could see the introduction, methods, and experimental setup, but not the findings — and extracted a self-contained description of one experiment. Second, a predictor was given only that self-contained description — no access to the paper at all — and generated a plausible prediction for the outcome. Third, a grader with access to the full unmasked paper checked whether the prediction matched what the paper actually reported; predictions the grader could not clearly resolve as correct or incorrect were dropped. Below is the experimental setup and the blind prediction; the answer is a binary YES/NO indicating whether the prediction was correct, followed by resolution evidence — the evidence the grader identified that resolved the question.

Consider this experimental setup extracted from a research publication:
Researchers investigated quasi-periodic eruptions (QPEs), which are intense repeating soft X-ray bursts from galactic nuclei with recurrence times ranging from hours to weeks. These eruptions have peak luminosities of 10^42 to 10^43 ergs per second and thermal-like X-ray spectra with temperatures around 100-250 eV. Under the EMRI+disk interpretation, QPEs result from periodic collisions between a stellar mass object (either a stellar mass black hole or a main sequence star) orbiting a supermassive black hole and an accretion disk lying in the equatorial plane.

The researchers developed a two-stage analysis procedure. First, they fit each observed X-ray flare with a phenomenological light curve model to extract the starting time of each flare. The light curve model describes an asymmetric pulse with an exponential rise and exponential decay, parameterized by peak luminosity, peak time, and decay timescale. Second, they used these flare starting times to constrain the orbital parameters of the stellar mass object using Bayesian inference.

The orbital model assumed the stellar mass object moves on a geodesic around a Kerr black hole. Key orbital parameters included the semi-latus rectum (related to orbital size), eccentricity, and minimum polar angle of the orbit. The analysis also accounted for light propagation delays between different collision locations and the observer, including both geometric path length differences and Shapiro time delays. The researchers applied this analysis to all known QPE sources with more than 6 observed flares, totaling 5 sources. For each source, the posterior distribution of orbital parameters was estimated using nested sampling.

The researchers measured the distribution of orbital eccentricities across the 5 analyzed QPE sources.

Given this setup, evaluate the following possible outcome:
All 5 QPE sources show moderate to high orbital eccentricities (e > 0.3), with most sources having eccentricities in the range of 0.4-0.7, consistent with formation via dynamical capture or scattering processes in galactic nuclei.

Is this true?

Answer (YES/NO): NO